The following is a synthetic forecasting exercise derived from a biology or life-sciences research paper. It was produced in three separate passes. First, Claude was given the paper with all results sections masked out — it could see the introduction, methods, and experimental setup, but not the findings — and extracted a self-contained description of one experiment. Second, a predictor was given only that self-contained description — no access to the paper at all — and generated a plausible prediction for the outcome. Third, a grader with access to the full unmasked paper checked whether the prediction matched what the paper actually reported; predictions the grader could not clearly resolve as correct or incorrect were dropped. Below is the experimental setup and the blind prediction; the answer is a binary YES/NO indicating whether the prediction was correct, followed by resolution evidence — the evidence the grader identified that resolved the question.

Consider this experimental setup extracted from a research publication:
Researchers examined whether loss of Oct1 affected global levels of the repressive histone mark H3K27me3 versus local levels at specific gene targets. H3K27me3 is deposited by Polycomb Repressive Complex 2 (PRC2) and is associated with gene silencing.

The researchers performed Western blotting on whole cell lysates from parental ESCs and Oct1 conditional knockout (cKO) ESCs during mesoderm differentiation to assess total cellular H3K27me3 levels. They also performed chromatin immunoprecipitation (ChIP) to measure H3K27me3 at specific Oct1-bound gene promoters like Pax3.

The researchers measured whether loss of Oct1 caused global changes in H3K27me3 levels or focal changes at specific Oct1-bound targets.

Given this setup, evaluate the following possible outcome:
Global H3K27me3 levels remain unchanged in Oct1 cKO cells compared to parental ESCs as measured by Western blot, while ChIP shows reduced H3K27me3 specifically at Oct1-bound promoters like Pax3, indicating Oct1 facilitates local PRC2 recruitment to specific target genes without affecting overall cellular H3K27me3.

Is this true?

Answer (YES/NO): NO